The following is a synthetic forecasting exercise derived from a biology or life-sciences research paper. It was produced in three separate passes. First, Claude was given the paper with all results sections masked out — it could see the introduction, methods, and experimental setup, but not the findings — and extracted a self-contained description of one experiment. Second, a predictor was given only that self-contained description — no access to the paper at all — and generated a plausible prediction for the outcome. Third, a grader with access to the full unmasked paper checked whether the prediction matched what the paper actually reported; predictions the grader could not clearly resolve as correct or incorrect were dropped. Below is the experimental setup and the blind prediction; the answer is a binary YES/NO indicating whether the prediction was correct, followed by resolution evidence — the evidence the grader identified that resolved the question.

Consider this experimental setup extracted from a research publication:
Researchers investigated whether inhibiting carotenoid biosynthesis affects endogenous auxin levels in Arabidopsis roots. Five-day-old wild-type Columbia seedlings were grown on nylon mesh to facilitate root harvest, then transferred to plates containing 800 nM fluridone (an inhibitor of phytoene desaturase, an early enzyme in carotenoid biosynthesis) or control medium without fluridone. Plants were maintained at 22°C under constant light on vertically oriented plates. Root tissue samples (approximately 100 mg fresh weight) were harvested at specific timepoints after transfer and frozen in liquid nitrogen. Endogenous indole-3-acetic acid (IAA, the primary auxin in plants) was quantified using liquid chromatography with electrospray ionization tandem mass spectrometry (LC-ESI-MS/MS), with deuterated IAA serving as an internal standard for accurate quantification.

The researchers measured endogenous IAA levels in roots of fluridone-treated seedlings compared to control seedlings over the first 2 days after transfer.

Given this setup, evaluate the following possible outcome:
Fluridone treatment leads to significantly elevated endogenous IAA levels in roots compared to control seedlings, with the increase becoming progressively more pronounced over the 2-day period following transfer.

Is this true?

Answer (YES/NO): NO